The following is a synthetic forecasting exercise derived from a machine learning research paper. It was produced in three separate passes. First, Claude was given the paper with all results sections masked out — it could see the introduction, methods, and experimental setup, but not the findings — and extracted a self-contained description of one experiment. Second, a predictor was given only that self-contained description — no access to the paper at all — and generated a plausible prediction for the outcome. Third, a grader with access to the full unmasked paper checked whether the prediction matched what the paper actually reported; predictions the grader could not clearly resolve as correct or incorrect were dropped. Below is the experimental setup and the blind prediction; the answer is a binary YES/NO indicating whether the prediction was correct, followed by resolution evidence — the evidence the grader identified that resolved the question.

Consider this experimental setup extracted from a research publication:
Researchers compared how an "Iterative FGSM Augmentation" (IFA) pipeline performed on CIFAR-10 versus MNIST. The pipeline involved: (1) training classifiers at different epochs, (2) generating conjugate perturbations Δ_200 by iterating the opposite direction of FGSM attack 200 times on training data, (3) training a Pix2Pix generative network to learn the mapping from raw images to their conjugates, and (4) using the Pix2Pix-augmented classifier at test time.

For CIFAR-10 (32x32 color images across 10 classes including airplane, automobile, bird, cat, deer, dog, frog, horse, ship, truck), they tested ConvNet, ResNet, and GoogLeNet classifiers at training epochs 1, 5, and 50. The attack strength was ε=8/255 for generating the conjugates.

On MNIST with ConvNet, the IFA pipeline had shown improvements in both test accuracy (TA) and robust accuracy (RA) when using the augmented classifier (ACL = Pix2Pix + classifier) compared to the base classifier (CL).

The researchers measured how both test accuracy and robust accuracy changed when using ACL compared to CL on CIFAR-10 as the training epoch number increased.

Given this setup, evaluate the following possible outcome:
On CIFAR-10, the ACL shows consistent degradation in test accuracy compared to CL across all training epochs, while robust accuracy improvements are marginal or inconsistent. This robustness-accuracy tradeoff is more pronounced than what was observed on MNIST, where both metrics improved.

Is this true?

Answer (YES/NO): NO